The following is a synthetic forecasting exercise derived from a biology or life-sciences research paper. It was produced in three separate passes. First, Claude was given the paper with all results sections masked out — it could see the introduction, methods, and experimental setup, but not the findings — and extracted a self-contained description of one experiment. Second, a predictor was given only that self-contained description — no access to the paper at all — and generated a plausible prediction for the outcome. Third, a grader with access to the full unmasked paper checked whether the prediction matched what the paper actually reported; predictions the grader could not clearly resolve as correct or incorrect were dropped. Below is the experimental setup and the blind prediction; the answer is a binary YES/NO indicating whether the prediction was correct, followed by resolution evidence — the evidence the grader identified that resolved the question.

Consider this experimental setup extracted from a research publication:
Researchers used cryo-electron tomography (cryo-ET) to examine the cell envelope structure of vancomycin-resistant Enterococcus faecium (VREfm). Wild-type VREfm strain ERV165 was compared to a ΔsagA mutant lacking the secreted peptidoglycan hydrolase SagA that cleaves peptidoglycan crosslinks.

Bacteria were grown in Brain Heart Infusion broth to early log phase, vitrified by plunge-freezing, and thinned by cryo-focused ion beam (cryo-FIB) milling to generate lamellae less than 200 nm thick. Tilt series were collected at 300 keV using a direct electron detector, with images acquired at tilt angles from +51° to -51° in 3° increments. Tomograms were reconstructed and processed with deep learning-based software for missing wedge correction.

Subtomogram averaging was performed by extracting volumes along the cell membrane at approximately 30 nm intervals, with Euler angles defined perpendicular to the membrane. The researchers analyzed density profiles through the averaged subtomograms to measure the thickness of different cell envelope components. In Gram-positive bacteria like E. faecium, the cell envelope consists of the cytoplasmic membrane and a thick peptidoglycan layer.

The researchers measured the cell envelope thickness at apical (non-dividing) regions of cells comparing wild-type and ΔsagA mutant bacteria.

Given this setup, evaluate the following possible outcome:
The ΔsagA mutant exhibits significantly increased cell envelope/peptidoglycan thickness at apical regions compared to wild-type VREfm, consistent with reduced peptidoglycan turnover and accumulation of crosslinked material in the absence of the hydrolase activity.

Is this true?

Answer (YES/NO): NO